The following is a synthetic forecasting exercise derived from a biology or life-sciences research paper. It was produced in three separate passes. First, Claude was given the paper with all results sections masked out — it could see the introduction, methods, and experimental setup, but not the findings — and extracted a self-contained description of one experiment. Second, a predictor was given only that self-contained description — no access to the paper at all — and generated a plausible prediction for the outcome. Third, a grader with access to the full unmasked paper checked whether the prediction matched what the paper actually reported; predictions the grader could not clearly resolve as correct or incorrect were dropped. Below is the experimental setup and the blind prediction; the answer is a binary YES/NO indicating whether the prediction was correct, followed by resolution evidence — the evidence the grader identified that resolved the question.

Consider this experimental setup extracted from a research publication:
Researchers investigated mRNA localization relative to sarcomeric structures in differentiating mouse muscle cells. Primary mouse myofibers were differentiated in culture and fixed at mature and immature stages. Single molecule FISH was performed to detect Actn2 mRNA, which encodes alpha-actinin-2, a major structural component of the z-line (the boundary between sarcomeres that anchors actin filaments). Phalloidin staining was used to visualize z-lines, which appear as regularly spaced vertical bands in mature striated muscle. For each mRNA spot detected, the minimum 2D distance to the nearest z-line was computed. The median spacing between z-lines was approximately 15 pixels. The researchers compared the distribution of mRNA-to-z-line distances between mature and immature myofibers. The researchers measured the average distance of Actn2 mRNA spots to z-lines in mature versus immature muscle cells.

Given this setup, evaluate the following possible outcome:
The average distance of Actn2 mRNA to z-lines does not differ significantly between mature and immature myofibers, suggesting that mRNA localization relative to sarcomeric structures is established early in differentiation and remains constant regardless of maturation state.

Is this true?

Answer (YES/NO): NO